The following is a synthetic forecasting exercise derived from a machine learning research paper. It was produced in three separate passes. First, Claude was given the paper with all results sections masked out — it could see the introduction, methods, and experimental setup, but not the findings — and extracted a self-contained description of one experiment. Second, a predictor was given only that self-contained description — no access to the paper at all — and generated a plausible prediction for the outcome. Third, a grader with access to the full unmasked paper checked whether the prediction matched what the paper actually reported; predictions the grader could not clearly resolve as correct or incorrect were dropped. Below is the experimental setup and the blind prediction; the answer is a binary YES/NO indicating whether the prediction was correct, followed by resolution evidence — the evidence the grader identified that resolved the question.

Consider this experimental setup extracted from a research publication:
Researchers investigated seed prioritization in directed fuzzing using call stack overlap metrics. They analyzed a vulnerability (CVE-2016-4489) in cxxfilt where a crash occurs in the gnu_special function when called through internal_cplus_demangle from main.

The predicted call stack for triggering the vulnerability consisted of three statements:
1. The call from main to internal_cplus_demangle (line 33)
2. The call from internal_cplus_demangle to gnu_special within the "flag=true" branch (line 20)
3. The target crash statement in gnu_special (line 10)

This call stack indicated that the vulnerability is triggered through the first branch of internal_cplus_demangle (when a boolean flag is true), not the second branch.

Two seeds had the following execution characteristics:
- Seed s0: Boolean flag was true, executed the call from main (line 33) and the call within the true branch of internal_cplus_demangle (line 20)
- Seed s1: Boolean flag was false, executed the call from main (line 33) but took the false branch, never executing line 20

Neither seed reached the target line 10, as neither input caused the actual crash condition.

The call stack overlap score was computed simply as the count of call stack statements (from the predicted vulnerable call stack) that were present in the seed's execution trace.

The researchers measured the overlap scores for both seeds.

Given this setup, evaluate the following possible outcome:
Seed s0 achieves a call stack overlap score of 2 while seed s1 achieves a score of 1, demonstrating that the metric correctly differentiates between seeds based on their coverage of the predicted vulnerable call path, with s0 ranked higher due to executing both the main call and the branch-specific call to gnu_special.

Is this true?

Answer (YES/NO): YES